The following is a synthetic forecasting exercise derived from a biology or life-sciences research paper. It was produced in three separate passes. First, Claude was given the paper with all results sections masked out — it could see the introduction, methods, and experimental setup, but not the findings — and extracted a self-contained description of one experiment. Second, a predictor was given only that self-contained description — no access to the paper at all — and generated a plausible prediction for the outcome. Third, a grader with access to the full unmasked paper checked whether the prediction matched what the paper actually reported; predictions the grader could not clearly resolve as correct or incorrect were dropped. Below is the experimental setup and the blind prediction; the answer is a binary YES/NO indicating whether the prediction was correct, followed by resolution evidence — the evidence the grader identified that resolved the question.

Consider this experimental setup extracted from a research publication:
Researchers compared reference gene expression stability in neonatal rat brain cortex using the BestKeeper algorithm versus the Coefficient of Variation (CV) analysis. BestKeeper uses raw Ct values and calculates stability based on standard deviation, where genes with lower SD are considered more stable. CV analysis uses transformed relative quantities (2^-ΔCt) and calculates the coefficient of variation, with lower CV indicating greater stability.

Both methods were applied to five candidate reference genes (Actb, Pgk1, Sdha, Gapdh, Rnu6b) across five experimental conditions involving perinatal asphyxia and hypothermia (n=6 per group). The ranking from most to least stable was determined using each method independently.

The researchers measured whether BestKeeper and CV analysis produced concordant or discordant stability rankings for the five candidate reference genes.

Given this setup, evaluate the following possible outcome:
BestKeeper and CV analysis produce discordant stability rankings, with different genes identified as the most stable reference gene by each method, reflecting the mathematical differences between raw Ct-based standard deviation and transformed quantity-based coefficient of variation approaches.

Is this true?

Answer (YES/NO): YES